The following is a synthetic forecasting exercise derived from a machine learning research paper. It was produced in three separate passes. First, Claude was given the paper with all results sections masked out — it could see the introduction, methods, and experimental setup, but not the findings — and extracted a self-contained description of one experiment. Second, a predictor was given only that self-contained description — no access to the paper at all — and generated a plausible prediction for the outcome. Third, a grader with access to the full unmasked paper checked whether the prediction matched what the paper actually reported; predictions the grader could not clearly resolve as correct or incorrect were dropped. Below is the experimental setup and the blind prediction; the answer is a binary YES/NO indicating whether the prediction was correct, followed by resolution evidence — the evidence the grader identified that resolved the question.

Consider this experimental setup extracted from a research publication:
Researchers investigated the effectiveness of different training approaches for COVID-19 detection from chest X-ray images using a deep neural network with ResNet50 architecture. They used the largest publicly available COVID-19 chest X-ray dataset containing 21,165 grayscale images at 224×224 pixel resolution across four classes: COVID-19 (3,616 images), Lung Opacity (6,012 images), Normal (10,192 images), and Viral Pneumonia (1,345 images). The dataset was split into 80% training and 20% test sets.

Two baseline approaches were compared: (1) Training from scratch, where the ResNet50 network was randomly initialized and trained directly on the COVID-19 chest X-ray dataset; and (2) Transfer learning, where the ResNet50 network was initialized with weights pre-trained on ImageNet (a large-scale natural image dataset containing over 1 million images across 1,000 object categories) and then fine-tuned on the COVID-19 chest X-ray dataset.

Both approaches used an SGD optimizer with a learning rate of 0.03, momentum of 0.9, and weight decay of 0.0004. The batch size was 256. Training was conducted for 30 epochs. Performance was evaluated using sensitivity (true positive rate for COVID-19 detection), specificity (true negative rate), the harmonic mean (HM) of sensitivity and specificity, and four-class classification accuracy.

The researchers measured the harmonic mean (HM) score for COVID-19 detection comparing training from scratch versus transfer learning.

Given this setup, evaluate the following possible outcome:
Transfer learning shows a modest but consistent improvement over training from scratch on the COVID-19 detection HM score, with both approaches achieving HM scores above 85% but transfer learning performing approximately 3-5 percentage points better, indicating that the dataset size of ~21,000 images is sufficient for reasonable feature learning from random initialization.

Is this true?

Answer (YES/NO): NO